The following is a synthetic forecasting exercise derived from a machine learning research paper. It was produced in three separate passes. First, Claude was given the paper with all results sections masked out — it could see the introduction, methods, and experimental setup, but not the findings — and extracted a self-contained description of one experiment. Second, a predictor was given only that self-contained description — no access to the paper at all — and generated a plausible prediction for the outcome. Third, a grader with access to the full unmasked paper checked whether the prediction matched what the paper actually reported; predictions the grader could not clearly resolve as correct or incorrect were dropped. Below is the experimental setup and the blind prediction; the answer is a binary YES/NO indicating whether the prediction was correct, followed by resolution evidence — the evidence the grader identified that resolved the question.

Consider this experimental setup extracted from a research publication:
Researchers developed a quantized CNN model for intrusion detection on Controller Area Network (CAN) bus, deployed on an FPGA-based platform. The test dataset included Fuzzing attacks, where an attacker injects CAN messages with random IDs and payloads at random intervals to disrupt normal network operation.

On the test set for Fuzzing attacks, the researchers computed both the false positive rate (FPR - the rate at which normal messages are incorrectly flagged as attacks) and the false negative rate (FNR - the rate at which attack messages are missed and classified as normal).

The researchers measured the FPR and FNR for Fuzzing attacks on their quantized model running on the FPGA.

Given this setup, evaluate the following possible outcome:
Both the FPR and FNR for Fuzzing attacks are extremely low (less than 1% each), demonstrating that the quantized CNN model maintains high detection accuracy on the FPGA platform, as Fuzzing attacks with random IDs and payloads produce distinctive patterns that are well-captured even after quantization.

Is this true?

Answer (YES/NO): NO